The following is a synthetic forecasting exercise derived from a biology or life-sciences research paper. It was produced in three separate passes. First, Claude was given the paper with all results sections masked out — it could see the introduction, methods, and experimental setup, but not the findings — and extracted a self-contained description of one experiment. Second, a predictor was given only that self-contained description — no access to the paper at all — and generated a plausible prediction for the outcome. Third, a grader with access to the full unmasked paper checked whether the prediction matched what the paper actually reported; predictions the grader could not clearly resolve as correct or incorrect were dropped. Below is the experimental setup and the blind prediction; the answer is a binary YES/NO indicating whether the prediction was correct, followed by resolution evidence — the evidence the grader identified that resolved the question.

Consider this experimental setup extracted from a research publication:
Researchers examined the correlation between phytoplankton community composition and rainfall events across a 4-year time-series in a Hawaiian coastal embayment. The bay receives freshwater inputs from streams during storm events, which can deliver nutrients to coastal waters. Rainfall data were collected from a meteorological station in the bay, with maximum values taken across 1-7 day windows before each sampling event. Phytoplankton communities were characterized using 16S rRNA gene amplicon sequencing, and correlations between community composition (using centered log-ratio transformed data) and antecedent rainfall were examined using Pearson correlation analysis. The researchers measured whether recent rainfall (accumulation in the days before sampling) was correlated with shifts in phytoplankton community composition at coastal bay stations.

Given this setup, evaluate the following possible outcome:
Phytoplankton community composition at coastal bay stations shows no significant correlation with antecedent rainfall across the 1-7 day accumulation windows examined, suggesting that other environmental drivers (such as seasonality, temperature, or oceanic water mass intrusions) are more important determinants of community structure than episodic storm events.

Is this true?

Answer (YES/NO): NO